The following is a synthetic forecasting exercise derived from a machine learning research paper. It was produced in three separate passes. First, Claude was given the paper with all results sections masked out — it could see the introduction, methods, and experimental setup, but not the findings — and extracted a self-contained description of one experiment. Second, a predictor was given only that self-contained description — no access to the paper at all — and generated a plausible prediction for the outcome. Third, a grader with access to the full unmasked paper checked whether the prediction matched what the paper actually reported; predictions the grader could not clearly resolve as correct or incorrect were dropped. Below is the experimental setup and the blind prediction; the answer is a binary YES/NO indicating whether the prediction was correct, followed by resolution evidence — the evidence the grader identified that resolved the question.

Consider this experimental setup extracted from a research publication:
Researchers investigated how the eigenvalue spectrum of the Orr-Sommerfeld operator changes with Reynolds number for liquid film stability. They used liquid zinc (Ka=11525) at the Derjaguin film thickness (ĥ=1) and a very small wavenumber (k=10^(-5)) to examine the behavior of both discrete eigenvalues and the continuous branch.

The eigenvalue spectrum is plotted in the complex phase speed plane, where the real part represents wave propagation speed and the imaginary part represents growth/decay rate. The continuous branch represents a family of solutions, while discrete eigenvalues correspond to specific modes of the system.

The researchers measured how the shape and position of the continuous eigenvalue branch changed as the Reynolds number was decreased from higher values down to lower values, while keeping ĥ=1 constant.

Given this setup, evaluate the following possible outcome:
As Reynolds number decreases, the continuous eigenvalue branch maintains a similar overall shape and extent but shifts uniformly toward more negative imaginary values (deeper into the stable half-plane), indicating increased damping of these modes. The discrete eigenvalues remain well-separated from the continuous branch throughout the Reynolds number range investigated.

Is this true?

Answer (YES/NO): NO